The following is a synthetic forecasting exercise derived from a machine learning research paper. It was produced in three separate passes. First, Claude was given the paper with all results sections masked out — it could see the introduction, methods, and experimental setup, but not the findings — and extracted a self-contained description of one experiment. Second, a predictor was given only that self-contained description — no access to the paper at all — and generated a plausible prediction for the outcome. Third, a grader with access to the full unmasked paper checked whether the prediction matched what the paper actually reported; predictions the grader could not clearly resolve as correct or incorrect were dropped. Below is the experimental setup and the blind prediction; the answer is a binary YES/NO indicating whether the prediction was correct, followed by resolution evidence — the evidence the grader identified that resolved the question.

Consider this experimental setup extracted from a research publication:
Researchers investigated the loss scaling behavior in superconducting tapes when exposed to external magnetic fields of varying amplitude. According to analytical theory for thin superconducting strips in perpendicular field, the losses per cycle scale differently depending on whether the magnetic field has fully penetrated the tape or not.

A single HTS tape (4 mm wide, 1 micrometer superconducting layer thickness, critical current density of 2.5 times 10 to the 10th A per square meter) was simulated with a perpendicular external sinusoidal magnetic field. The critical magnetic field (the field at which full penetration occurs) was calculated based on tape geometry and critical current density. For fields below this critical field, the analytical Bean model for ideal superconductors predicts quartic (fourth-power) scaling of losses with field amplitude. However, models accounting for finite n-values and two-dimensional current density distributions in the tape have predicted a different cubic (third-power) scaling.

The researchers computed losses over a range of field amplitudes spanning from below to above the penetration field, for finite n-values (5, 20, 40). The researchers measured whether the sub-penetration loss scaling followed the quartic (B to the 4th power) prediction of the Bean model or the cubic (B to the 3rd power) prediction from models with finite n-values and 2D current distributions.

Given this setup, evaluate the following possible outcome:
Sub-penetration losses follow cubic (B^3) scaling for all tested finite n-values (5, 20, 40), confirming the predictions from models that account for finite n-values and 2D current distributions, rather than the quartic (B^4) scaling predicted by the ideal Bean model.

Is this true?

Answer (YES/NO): NO